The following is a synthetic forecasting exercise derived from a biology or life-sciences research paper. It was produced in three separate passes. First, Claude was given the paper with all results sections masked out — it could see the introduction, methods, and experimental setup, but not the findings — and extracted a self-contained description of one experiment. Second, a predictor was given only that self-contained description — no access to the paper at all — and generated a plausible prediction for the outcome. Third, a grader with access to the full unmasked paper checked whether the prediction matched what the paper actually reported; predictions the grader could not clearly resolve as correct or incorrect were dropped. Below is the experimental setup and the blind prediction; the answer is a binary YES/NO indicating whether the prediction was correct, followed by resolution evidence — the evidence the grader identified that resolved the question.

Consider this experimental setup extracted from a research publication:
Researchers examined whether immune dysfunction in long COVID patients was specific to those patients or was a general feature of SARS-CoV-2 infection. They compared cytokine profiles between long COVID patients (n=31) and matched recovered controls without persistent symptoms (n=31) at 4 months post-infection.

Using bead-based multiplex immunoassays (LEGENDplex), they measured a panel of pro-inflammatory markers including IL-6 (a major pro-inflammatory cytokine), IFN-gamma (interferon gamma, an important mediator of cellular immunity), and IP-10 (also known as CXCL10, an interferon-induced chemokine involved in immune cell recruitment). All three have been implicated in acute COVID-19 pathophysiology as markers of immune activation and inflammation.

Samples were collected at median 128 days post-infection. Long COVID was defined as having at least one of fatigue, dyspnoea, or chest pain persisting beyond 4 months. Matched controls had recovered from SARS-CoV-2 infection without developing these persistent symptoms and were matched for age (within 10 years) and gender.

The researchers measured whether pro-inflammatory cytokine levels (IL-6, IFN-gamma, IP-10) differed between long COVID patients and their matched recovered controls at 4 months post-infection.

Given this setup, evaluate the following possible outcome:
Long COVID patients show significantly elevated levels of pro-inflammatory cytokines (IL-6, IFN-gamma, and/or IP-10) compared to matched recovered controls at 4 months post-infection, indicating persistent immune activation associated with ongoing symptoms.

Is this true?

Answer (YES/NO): NO